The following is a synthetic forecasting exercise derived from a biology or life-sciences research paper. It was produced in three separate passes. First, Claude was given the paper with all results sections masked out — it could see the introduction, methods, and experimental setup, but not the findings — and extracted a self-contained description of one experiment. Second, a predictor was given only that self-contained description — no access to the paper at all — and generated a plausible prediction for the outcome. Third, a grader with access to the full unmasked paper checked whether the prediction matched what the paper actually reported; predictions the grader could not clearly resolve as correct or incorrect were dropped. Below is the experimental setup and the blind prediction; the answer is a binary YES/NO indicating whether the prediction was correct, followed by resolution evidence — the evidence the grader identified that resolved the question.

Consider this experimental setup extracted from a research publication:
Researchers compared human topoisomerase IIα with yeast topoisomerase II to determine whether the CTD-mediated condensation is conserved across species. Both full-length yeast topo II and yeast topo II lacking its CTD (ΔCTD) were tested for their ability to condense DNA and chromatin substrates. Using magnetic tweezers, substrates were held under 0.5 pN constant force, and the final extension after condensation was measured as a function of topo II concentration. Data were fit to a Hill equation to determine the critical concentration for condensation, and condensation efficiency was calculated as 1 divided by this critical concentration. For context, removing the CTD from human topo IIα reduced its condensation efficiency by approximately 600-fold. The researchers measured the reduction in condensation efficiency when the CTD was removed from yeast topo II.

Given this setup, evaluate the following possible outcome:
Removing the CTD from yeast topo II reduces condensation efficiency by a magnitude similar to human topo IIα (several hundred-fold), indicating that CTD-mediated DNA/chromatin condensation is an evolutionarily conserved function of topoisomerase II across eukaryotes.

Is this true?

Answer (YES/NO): NO